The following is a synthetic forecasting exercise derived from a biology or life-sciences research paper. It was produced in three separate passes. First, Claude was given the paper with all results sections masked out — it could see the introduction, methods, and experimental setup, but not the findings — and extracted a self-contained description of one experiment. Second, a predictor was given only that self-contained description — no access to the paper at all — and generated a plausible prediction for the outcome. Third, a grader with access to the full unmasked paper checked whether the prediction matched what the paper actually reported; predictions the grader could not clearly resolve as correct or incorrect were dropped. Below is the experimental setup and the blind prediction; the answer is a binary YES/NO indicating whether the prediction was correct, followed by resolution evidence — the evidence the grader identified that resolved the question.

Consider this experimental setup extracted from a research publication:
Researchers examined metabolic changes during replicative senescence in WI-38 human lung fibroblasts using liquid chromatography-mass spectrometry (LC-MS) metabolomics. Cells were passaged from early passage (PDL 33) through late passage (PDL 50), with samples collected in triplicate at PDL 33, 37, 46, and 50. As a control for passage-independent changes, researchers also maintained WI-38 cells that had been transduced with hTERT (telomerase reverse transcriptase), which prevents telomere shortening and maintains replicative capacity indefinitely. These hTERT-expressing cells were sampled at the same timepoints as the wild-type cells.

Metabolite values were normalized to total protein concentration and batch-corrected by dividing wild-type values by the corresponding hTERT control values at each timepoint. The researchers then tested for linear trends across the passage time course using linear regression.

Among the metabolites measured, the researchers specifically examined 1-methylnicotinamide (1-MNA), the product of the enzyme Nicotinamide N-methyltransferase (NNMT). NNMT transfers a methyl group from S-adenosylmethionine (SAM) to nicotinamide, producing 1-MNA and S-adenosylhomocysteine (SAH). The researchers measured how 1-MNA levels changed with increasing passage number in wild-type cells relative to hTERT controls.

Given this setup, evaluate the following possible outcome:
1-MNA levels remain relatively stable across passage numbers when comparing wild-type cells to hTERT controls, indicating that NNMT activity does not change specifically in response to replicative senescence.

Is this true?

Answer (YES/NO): NO